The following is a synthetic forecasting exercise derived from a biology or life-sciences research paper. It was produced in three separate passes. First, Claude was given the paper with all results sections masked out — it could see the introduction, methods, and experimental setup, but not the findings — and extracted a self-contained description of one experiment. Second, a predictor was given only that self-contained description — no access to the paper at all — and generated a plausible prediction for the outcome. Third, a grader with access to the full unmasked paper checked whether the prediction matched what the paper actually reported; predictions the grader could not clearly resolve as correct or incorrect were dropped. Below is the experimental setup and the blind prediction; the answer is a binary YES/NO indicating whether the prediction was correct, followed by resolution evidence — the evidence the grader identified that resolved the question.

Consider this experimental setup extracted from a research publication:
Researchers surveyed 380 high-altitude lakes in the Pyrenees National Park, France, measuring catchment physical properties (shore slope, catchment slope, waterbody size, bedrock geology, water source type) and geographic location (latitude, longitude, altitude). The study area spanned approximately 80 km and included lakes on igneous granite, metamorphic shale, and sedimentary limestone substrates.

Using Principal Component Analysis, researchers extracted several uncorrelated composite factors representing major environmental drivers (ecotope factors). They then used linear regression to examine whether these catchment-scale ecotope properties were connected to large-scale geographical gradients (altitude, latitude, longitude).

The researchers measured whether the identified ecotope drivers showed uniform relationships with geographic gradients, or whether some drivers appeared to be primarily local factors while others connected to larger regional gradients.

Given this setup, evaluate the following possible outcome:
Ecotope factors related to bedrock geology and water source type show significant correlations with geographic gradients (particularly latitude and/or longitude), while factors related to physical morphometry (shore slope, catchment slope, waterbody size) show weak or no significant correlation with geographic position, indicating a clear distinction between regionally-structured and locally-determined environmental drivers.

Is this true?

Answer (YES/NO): NO